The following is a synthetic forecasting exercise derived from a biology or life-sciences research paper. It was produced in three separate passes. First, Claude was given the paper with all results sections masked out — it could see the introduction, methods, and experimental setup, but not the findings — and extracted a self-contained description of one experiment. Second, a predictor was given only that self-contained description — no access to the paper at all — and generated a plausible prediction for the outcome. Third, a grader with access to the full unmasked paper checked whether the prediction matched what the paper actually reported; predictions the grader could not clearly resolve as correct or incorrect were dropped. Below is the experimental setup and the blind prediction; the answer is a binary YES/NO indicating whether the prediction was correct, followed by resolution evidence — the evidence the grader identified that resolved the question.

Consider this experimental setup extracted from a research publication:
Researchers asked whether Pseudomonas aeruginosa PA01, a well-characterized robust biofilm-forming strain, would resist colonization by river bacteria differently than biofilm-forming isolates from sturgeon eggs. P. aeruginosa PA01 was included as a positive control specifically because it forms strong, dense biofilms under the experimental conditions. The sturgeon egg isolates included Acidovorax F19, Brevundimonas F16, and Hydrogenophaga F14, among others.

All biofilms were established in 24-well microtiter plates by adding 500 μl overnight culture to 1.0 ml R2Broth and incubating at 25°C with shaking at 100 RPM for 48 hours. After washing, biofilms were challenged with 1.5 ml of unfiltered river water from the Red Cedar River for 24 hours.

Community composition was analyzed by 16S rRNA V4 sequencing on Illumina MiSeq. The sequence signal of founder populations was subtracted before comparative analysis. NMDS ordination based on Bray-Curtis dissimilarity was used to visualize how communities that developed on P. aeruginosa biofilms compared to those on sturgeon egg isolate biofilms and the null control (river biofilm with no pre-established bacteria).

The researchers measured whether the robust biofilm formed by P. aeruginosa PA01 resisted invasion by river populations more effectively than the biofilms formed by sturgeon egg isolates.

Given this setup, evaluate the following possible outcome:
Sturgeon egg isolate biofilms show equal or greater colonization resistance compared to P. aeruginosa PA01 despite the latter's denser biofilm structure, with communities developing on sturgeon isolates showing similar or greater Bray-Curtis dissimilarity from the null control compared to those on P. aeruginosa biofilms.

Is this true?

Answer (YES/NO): NO